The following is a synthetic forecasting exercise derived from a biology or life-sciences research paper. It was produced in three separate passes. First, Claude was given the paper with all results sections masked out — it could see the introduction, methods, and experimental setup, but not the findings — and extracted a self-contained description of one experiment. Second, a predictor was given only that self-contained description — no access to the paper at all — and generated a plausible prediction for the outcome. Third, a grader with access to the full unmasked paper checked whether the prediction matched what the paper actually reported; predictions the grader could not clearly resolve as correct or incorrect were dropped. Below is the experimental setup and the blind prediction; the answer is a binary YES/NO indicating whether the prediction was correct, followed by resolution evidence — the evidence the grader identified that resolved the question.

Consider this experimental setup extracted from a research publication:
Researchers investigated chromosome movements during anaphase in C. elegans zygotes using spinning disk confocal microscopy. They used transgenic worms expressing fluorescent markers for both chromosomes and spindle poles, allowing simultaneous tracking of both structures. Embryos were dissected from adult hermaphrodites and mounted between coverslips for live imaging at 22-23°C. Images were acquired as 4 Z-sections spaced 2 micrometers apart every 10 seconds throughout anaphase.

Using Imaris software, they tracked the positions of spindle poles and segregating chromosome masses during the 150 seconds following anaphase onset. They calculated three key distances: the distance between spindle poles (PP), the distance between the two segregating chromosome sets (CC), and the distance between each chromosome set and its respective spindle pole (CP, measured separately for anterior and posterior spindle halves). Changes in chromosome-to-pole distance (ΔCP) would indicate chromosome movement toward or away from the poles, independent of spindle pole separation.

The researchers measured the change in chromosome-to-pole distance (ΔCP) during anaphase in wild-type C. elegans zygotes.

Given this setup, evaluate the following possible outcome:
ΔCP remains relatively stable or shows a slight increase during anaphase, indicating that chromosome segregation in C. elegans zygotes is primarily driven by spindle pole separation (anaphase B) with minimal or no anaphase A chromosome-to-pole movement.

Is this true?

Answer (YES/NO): NO